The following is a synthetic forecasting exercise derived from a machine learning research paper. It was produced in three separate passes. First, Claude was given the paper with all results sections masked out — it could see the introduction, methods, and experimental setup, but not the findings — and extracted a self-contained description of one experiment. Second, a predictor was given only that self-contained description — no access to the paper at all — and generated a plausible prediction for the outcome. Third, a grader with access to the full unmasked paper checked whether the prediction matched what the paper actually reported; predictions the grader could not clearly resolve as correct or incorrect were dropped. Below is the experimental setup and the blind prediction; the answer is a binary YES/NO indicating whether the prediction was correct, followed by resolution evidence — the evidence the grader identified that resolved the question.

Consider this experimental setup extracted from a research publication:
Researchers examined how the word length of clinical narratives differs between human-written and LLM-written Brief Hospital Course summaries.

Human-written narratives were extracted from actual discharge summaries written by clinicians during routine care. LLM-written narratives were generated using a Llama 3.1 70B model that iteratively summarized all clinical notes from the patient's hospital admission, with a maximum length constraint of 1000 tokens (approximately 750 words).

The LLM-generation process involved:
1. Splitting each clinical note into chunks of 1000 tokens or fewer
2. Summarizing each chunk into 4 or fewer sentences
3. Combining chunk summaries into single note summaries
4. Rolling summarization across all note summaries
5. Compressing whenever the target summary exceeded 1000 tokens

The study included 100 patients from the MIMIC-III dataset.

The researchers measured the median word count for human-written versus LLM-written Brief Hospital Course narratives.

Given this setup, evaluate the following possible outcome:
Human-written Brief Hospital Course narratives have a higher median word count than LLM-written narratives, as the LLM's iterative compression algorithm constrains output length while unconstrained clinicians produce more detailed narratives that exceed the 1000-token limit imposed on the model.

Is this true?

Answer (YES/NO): NO